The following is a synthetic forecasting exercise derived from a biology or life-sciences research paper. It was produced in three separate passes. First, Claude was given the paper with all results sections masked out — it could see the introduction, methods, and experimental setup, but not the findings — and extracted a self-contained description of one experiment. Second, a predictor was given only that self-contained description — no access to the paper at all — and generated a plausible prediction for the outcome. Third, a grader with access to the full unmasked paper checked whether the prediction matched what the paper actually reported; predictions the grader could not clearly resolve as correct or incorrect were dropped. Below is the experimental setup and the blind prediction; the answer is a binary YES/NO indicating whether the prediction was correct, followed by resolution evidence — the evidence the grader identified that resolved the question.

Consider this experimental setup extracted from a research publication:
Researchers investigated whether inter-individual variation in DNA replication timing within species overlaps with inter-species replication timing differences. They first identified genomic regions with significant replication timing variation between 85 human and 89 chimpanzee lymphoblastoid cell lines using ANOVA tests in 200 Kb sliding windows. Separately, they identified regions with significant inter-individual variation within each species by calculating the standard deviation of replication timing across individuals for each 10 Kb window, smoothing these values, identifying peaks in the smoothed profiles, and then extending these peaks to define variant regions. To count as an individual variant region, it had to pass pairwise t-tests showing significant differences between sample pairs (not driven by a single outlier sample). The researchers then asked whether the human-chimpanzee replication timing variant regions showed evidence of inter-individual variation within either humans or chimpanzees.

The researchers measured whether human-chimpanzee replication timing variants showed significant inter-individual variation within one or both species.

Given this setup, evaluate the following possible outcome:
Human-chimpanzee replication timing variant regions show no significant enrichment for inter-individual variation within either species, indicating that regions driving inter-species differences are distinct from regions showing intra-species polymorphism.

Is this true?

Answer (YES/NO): NO